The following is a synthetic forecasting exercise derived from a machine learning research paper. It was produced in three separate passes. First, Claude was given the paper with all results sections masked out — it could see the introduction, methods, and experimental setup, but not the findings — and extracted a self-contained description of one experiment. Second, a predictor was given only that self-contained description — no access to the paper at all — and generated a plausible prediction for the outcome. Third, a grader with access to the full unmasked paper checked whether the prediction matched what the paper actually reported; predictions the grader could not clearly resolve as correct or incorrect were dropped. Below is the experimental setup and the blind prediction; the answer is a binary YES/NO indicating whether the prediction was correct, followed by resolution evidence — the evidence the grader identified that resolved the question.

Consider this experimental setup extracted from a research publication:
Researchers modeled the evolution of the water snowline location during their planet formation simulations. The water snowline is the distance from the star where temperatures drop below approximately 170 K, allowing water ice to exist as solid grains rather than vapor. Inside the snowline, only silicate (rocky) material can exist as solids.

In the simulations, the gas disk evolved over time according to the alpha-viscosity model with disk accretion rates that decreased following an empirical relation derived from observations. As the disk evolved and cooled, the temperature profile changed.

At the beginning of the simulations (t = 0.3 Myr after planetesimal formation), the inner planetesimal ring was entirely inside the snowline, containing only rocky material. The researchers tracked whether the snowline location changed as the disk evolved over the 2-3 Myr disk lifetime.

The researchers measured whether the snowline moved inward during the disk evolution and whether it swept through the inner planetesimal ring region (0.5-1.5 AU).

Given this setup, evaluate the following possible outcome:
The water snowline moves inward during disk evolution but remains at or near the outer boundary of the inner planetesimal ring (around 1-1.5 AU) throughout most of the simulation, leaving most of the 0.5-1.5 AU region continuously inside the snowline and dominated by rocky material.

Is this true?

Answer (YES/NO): NO